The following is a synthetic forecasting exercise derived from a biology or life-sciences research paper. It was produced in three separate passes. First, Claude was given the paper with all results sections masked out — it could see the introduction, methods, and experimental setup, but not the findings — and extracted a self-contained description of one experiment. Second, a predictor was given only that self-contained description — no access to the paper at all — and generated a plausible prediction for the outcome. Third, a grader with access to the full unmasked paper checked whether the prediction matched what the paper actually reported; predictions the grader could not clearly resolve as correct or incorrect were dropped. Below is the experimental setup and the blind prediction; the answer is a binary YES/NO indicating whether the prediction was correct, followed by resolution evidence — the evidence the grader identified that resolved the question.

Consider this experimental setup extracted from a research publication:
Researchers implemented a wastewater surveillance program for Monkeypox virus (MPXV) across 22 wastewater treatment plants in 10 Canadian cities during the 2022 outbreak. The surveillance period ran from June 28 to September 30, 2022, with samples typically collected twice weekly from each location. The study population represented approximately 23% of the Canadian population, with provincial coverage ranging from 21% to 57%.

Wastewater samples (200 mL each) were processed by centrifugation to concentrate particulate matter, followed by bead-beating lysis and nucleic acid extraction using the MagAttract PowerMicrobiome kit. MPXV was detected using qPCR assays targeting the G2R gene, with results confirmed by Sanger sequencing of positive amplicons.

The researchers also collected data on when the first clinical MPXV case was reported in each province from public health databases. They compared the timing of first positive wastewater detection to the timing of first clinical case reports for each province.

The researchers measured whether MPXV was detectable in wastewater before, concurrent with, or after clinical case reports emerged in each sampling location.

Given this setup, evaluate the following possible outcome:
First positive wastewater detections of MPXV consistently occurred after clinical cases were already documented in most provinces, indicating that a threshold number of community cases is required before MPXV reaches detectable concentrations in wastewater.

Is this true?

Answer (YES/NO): NO